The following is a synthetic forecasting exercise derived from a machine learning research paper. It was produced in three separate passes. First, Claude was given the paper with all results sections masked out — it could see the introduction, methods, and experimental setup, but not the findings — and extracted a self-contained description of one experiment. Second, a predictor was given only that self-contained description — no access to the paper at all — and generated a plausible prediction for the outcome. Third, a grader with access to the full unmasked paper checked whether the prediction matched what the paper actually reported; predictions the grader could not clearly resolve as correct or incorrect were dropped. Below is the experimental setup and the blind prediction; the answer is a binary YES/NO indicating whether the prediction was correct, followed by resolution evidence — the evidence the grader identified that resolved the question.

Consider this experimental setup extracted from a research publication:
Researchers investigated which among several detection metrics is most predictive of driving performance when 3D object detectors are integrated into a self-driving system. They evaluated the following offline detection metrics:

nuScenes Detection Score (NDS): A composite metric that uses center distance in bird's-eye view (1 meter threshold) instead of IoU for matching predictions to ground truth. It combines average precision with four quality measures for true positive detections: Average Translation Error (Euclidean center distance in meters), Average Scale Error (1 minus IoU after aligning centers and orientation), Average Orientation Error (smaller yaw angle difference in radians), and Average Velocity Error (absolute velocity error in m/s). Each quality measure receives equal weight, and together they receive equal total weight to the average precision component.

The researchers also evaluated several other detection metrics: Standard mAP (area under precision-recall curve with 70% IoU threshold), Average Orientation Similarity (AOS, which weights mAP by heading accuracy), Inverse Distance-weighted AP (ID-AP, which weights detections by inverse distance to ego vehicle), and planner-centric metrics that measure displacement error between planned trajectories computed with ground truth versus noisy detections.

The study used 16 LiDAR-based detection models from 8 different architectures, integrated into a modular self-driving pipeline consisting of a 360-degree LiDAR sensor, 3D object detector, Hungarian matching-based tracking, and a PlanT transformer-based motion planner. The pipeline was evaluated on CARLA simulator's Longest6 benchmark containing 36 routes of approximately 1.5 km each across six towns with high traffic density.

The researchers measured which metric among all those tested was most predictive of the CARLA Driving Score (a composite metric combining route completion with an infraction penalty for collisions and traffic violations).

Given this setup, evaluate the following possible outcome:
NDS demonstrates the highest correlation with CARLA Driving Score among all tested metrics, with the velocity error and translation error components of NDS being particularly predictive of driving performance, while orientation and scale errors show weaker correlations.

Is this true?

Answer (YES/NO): NO